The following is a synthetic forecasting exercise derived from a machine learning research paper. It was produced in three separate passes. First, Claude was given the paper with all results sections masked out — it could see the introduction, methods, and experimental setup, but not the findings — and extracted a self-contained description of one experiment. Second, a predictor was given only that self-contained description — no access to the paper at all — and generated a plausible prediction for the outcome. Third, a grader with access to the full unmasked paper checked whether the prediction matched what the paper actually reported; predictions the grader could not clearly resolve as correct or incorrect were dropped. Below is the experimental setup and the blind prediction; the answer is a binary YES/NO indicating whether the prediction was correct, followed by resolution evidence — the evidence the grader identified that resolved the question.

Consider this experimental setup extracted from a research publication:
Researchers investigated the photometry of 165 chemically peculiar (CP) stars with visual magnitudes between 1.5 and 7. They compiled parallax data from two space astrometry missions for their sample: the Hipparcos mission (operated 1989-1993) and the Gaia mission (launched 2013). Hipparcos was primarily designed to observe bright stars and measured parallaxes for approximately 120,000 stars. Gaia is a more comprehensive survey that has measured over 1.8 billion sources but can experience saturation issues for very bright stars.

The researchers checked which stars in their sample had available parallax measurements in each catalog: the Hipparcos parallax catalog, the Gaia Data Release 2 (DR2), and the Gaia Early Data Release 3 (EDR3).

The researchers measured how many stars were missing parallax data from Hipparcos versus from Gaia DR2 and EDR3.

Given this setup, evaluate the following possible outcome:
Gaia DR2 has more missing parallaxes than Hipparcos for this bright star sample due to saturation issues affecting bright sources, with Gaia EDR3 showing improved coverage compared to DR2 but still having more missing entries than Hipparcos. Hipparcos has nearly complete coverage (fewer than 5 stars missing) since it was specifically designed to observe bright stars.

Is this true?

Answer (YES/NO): NO